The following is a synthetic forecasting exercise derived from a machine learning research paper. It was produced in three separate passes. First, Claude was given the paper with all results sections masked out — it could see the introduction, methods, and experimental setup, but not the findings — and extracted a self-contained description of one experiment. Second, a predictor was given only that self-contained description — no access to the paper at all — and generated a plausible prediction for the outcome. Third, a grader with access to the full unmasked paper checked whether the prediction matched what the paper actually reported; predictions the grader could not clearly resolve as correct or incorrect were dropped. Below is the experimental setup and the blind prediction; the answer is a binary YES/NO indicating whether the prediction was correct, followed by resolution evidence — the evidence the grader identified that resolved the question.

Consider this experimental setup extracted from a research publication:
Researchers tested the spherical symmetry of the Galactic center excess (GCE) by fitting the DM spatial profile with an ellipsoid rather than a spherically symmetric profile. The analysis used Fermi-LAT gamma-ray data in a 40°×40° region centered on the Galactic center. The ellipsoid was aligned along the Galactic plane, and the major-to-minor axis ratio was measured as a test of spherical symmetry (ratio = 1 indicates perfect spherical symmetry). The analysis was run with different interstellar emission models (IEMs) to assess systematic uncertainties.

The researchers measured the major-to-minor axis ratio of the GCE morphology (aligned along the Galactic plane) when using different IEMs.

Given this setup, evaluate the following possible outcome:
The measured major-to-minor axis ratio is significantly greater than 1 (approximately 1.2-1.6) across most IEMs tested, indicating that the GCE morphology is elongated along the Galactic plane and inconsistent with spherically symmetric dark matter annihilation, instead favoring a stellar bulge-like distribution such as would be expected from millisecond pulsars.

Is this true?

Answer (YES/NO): NO